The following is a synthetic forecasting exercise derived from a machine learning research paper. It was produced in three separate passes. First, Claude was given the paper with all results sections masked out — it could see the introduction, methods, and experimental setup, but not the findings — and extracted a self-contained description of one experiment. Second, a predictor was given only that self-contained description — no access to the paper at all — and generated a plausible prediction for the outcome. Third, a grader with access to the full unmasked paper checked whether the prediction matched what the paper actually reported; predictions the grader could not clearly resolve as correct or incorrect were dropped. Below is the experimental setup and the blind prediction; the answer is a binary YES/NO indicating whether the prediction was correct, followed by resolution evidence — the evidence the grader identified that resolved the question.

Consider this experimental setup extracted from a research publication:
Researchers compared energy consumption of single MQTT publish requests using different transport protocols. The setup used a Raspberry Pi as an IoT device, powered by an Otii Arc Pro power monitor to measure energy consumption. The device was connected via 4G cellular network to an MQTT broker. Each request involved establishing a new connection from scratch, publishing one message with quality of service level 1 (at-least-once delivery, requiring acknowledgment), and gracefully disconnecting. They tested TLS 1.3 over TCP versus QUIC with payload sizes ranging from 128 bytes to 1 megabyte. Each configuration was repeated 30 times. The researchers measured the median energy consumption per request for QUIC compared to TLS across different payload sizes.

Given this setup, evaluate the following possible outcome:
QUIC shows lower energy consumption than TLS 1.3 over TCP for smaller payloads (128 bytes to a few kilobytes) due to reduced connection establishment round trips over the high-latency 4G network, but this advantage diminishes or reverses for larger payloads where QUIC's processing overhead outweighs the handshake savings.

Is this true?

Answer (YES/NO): NO